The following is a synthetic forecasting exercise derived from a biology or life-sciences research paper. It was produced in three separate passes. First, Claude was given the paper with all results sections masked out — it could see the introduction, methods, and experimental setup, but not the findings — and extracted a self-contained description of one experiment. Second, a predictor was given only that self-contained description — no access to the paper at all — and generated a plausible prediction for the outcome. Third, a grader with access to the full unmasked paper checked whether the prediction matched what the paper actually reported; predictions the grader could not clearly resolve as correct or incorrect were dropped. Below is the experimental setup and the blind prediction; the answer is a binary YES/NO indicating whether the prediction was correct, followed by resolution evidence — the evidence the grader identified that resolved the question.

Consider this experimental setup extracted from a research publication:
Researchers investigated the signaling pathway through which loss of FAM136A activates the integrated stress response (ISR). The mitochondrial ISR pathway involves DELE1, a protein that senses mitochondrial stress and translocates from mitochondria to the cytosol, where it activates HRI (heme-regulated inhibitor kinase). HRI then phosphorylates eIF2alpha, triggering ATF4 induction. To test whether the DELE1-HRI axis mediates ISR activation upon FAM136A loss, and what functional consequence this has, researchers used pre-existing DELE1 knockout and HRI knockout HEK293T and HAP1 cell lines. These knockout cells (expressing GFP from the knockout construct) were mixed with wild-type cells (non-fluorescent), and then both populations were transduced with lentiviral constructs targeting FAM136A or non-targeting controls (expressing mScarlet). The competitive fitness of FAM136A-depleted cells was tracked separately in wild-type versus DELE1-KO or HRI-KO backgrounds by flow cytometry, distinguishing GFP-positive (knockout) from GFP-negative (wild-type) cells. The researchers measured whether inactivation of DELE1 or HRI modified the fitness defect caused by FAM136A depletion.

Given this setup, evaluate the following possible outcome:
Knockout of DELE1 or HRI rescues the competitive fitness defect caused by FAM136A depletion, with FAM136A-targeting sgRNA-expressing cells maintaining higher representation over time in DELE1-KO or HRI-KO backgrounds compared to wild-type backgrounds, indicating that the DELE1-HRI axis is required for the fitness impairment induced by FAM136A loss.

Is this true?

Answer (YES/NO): NO